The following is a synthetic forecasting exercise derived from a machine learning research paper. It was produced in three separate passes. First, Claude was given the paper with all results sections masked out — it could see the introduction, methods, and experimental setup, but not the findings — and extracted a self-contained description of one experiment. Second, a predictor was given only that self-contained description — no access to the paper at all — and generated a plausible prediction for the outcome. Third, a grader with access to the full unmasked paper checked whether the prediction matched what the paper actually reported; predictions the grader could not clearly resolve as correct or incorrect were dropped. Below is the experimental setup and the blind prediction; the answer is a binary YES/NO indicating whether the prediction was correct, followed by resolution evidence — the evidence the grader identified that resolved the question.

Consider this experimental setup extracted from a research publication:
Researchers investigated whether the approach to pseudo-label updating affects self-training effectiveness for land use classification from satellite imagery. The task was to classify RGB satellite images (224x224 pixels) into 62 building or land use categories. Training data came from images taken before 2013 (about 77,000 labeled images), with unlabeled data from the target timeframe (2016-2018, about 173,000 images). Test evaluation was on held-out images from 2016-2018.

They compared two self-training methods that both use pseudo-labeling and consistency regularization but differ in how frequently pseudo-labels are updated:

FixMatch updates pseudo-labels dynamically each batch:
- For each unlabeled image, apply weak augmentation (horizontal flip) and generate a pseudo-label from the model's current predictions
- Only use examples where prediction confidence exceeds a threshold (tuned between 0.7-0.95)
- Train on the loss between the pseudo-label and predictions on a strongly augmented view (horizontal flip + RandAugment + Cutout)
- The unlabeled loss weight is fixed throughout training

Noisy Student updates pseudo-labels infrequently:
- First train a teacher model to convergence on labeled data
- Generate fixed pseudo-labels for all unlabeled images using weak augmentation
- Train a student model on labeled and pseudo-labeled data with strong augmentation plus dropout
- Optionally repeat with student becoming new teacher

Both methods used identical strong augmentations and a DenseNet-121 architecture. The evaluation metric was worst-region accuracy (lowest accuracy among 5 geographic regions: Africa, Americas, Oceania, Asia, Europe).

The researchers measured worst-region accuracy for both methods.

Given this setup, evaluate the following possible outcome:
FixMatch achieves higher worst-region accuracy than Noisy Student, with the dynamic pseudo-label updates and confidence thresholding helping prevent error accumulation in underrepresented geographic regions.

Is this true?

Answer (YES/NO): NO